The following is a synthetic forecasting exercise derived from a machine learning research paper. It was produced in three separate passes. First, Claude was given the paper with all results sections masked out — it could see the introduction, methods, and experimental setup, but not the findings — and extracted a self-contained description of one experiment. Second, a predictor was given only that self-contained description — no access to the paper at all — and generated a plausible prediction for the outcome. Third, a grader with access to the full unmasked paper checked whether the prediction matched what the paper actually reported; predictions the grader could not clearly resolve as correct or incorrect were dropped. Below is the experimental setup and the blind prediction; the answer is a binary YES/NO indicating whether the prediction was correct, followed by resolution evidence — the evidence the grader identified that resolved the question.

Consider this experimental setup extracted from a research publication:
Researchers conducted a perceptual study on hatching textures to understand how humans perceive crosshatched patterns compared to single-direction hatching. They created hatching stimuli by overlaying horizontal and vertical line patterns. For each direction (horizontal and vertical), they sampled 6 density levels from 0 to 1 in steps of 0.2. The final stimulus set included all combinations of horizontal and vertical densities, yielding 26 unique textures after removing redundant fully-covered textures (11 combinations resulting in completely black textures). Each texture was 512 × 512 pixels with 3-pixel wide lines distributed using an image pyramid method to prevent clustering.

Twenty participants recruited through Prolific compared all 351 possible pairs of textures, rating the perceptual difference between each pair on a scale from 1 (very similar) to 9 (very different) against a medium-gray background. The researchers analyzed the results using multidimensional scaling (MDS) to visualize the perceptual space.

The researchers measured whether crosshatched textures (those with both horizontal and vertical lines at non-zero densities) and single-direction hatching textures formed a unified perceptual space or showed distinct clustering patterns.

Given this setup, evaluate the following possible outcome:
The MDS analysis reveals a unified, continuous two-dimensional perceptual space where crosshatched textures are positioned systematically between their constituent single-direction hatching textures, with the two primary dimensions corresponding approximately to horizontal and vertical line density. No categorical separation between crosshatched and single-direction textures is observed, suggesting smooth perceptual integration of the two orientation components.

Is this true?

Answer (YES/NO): NO